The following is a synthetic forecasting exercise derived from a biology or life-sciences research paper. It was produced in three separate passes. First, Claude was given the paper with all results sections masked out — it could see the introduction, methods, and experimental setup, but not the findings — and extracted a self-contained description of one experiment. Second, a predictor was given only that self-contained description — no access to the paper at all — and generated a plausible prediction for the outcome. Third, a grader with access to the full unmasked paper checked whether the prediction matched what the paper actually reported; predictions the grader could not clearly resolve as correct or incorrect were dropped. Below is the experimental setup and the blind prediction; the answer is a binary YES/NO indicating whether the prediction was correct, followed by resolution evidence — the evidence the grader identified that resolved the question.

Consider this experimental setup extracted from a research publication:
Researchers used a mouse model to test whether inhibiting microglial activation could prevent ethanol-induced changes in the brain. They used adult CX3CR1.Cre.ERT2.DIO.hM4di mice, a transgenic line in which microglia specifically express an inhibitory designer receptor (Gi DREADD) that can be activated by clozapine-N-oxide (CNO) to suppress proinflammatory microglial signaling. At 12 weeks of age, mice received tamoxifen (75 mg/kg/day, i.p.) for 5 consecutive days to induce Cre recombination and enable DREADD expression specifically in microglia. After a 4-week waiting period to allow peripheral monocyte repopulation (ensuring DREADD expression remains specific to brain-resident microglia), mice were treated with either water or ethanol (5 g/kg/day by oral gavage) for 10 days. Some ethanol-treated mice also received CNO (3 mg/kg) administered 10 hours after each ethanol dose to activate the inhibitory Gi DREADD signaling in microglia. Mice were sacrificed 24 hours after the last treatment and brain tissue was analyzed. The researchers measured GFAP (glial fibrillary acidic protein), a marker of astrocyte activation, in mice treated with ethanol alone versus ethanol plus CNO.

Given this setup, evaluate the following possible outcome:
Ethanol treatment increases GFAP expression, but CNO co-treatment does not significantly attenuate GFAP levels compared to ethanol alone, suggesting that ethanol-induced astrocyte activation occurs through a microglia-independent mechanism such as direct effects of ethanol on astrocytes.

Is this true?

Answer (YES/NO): NO